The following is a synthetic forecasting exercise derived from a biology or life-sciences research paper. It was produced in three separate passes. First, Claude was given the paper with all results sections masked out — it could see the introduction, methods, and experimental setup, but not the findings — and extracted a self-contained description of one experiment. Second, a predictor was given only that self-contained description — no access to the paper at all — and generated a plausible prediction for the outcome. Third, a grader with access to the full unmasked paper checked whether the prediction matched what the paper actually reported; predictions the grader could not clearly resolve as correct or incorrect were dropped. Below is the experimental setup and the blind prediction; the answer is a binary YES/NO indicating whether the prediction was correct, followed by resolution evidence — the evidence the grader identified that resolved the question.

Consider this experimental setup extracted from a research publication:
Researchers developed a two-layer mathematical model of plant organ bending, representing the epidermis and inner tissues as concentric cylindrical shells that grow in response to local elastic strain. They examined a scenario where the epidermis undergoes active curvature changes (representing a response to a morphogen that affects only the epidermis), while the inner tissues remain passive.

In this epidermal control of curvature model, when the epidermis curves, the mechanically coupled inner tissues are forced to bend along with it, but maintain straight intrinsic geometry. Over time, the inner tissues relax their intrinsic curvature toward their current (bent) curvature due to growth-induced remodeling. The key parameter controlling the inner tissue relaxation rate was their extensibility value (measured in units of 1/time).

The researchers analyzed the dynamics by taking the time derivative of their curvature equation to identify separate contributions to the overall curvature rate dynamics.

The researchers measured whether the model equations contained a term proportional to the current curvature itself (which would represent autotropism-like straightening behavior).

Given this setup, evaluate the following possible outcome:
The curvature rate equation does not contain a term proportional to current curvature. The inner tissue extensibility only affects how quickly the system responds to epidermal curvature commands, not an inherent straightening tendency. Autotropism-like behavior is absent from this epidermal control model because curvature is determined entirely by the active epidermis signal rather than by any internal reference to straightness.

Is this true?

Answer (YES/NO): NO